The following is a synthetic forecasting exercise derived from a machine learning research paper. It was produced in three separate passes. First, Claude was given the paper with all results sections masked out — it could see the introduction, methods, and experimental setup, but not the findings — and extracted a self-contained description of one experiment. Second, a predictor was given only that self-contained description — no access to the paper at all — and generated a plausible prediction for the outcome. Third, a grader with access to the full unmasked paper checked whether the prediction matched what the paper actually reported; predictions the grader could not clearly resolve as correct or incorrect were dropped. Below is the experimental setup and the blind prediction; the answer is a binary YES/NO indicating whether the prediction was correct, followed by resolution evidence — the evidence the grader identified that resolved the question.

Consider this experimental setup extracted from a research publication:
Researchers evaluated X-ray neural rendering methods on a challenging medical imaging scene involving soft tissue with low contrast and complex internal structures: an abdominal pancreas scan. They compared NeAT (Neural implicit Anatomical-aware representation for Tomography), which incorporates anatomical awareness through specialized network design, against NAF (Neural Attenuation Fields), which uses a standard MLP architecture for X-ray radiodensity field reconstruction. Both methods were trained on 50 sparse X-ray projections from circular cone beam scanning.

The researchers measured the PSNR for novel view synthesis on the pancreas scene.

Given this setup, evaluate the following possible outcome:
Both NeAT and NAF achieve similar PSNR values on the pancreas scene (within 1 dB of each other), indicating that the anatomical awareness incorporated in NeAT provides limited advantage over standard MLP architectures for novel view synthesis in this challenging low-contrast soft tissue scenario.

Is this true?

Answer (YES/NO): NO